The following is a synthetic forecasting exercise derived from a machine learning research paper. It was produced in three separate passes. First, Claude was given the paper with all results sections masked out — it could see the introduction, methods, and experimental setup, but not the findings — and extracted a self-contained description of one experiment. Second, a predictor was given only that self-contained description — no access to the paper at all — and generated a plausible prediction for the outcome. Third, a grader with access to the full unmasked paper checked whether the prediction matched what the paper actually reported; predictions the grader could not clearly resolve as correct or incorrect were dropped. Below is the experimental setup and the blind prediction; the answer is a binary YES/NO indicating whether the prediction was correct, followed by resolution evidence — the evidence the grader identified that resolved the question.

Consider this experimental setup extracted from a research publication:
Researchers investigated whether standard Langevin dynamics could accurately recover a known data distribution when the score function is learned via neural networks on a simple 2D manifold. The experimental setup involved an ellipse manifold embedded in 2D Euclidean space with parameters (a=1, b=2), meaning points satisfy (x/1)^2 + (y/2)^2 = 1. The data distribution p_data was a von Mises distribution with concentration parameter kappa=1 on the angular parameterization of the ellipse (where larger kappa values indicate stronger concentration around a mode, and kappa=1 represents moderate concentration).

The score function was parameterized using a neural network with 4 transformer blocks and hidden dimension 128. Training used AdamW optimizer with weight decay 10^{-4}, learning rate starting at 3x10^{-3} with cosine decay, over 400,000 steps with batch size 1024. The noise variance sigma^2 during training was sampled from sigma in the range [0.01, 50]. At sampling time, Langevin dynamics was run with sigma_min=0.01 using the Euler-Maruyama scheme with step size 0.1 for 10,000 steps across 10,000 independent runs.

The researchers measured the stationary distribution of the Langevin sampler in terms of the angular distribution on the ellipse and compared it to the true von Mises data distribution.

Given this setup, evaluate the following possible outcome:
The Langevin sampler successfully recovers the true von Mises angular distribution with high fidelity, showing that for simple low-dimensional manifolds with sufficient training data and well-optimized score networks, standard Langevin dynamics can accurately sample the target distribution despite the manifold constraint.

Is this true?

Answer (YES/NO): NO